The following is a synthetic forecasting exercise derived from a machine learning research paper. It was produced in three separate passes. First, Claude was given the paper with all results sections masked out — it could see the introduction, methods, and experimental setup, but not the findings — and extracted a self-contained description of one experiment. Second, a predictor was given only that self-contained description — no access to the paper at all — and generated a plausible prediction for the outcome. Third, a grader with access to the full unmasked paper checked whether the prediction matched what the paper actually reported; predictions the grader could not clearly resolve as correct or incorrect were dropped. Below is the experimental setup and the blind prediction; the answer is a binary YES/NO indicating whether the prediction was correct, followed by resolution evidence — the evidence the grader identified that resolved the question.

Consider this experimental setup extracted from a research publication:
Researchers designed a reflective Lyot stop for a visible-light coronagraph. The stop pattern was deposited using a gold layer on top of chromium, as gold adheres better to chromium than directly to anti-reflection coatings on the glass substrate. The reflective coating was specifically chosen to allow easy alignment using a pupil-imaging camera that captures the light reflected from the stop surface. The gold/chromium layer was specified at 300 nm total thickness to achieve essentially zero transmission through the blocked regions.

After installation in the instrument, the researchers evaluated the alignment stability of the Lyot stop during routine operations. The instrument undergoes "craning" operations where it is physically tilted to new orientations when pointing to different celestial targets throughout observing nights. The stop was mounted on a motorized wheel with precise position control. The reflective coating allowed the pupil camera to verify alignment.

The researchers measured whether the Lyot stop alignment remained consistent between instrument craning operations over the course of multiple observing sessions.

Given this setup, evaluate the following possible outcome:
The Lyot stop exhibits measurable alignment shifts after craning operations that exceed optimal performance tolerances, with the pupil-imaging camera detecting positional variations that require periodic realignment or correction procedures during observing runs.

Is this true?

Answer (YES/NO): NO